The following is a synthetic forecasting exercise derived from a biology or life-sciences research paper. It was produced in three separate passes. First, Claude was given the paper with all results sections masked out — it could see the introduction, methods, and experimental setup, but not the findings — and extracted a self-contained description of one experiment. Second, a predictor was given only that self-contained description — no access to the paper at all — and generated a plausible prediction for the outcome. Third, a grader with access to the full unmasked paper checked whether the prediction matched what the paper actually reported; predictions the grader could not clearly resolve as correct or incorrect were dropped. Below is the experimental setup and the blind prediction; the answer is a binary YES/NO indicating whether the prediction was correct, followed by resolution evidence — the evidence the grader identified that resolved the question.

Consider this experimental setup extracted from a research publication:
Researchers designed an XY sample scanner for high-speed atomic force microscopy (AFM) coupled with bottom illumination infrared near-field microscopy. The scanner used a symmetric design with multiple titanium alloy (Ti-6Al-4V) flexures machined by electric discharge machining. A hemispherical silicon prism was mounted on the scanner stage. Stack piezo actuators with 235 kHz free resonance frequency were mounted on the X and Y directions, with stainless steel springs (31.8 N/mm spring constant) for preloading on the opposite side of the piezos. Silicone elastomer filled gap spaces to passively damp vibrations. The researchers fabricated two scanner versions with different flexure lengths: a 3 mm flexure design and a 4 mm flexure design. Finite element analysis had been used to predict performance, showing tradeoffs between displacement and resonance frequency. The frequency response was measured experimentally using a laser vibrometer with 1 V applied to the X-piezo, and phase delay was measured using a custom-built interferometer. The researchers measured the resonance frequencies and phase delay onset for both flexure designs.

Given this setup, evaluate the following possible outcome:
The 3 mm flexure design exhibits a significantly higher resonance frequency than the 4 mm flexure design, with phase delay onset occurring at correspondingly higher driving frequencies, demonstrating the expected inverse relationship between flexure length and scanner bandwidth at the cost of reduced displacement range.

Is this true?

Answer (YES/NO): YES